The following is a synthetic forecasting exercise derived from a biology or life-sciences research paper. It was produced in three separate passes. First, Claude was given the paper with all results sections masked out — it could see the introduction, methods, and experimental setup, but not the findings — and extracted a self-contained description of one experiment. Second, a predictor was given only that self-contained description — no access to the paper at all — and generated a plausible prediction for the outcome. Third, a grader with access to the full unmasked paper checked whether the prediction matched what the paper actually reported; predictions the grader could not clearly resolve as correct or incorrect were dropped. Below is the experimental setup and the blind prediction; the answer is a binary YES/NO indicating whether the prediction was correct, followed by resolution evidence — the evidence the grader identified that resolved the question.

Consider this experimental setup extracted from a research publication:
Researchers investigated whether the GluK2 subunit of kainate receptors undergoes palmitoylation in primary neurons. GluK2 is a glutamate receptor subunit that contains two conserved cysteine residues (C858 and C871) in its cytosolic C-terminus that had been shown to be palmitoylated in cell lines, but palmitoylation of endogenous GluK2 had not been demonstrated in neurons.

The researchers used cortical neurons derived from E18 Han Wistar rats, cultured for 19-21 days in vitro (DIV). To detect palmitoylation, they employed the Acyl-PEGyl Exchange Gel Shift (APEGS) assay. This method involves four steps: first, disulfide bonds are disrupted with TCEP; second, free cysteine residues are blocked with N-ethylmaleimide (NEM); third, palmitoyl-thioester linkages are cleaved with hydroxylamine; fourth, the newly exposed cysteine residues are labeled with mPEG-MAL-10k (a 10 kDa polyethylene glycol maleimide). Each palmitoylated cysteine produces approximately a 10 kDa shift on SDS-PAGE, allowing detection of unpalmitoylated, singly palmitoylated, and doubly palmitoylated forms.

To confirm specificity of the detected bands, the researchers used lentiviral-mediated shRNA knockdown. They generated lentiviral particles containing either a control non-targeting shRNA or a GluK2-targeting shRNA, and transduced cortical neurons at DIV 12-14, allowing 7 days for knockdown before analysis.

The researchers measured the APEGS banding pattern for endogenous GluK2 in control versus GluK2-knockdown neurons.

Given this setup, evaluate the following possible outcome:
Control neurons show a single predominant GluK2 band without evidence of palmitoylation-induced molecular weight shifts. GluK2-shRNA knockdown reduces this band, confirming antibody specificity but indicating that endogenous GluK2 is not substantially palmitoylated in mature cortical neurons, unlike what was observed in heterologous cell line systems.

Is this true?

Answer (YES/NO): NO